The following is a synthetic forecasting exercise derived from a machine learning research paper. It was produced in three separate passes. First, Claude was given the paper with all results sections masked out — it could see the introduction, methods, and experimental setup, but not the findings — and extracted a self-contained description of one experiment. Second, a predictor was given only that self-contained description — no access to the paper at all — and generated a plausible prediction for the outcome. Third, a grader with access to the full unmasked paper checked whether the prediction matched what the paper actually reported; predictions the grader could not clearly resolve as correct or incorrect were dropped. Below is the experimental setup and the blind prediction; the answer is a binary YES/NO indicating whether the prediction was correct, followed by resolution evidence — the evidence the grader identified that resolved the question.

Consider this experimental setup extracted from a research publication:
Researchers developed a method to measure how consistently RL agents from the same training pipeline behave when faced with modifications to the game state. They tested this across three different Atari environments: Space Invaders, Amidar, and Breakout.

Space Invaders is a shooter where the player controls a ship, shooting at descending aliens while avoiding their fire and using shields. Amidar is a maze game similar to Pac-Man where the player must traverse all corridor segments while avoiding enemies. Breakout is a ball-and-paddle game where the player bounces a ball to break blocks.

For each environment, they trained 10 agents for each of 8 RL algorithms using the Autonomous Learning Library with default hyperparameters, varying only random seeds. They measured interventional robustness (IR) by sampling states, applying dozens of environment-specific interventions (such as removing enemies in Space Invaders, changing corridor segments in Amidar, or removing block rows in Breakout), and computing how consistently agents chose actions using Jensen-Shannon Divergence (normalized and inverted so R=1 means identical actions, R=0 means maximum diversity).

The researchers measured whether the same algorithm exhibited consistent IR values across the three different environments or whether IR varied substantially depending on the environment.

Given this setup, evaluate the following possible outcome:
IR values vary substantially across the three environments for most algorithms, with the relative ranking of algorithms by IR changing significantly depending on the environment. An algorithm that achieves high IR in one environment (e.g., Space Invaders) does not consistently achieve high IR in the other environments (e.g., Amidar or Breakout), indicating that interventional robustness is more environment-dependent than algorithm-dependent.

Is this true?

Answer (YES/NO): NO